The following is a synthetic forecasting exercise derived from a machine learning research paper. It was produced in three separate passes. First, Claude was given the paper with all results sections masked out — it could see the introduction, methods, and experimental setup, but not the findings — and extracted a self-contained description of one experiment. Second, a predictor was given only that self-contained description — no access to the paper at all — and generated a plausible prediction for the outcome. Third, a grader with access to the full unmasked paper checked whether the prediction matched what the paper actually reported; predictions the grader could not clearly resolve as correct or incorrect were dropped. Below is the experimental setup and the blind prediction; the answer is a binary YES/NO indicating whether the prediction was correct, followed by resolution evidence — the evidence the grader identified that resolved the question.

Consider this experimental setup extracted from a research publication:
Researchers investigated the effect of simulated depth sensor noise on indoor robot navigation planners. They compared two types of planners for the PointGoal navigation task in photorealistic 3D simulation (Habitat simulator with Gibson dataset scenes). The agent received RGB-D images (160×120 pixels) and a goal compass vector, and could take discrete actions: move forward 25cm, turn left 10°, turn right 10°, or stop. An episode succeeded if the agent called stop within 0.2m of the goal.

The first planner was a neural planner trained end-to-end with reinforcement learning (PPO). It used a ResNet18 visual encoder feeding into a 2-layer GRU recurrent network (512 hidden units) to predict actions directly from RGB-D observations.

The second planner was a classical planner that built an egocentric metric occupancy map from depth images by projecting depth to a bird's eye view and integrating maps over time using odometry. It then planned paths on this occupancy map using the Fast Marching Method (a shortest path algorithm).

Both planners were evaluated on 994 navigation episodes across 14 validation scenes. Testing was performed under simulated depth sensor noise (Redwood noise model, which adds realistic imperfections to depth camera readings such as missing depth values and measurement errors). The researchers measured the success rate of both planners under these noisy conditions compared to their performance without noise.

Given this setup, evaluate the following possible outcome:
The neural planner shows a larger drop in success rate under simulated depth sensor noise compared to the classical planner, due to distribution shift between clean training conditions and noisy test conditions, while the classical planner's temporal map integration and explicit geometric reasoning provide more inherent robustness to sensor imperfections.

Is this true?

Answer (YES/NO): NO